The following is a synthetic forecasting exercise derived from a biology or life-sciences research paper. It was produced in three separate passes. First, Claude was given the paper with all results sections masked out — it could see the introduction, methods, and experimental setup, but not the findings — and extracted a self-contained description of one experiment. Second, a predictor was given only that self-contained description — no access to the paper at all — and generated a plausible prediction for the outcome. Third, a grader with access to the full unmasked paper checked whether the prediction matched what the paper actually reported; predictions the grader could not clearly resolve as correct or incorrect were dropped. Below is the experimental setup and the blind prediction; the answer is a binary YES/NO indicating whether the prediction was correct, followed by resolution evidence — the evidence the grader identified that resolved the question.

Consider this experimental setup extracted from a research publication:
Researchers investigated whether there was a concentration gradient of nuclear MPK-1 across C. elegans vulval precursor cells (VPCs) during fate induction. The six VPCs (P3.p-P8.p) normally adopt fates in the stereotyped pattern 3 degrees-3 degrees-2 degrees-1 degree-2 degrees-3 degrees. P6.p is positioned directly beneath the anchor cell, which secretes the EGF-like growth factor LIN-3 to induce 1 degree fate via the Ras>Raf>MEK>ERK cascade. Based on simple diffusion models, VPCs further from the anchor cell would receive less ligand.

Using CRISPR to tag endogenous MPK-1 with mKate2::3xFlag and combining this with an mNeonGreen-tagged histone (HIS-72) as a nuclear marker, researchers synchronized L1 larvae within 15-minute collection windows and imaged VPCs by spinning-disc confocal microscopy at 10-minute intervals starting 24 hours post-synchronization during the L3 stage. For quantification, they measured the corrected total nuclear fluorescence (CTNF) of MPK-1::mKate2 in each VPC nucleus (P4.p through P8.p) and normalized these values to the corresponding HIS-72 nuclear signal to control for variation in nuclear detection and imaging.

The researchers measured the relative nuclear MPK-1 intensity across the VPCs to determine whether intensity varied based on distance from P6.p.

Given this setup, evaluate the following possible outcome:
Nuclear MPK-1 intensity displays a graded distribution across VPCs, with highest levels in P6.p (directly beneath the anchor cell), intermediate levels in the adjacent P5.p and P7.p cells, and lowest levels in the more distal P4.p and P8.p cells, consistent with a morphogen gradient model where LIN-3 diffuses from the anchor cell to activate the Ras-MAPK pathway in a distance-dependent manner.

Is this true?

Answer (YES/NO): NO